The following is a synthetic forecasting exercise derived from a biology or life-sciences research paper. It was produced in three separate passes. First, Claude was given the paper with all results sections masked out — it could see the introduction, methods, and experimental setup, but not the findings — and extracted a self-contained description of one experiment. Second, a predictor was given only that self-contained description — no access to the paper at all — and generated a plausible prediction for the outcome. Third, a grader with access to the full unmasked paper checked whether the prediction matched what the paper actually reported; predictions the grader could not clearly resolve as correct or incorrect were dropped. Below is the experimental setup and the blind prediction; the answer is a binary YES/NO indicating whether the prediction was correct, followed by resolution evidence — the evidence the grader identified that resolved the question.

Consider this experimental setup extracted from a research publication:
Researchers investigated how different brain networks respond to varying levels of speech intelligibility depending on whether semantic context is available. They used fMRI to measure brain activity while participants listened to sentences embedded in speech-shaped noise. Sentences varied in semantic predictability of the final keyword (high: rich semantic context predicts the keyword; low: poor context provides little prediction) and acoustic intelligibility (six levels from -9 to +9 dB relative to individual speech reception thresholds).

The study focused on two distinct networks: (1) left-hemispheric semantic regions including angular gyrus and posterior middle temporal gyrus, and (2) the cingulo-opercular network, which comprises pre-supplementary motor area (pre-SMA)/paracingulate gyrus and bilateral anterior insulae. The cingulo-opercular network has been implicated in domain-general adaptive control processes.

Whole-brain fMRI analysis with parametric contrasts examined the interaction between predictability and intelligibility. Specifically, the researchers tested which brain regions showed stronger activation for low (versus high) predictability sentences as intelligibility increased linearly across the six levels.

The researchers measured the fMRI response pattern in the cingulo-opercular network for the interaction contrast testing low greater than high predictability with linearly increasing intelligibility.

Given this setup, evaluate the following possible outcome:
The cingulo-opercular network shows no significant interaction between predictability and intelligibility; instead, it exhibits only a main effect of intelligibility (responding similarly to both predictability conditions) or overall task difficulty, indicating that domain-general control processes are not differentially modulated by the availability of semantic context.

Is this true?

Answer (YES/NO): NO